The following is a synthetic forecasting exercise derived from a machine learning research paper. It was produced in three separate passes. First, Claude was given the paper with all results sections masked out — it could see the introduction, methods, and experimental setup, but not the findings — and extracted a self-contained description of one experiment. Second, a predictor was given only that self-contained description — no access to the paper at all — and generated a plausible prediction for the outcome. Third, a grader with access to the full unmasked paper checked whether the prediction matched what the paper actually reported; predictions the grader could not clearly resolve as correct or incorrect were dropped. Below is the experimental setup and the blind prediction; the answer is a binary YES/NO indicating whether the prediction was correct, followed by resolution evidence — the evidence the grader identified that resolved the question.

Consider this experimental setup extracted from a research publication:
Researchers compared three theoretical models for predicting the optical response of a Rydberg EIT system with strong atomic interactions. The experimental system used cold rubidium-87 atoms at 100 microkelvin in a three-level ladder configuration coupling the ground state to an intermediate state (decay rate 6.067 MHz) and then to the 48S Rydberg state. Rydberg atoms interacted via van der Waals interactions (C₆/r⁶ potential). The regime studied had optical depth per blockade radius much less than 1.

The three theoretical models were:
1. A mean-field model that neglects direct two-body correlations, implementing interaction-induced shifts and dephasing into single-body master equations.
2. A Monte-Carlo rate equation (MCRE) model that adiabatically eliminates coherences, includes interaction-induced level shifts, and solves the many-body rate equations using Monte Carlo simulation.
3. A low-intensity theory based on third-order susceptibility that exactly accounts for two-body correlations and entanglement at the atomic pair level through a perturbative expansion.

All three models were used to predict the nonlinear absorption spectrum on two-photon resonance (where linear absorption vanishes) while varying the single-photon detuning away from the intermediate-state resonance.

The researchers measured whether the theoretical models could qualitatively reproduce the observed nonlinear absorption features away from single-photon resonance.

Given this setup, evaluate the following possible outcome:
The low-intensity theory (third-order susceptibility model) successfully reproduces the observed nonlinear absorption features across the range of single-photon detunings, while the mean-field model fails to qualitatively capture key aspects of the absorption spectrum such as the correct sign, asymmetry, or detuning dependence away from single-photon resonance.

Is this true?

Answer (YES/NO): NO